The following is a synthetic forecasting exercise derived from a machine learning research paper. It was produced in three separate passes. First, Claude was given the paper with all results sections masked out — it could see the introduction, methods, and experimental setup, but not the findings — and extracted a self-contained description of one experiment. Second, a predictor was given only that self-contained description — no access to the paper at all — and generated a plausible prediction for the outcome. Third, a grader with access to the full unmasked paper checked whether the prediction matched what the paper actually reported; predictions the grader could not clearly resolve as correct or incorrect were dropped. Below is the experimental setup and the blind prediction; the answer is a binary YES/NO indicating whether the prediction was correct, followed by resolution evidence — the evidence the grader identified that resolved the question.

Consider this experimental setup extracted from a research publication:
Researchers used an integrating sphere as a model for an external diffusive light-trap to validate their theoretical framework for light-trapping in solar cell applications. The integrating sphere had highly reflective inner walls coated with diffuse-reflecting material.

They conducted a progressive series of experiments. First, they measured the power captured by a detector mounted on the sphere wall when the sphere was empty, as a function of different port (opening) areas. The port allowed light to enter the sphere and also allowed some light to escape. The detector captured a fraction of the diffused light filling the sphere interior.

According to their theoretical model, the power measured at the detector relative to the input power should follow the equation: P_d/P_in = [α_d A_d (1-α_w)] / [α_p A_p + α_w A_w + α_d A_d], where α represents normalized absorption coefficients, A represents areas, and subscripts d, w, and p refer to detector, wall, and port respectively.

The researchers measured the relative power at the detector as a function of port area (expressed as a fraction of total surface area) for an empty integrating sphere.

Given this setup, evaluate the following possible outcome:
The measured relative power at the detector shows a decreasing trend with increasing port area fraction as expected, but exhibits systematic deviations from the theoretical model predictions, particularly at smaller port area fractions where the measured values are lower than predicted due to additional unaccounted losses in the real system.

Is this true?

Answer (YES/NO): NO